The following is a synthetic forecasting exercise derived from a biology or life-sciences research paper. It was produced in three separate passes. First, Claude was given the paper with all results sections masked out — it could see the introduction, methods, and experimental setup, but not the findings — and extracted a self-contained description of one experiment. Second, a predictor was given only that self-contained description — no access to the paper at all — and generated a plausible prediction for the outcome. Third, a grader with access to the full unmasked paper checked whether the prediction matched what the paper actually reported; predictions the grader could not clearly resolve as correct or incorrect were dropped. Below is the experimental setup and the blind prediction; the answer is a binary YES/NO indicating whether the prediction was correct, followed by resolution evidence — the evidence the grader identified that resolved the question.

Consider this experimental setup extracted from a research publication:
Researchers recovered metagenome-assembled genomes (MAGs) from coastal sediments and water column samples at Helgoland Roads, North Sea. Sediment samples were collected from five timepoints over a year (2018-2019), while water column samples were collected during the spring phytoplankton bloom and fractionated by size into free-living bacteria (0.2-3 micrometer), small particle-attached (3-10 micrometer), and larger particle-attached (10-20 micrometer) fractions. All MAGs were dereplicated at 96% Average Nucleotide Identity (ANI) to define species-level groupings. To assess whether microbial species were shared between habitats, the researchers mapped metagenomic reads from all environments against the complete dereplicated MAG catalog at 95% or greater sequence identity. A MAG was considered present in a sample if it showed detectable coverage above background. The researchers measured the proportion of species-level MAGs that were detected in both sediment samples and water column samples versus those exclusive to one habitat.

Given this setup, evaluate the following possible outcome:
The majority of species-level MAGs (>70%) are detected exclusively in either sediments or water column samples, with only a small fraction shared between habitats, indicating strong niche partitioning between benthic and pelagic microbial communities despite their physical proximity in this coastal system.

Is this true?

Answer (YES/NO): YES